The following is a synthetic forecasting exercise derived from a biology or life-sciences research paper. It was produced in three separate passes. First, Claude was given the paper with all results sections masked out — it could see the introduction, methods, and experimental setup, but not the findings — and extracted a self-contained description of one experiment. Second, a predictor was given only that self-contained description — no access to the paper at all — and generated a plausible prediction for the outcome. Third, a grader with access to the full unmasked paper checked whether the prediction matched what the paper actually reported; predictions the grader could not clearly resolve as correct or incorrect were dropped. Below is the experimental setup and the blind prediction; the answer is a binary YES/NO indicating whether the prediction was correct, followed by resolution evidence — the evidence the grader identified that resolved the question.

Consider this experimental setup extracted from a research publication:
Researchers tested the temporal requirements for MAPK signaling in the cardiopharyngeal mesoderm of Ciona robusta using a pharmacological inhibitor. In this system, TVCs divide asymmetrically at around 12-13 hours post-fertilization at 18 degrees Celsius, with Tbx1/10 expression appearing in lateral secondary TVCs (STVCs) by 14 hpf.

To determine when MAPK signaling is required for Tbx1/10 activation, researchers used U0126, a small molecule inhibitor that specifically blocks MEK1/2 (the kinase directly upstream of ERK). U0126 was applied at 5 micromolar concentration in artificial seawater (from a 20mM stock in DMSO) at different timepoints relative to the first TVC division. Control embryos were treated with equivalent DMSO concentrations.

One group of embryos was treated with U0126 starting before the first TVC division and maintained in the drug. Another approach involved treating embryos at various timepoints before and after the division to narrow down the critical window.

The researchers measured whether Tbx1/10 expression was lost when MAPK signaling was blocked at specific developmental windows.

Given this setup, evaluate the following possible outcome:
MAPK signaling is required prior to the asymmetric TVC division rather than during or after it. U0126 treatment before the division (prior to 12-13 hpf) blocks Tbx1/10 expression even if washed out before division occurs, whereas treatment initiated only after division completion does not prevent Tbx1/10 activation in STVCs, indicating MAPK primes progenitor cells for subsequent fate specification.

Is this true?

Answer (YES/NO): NO